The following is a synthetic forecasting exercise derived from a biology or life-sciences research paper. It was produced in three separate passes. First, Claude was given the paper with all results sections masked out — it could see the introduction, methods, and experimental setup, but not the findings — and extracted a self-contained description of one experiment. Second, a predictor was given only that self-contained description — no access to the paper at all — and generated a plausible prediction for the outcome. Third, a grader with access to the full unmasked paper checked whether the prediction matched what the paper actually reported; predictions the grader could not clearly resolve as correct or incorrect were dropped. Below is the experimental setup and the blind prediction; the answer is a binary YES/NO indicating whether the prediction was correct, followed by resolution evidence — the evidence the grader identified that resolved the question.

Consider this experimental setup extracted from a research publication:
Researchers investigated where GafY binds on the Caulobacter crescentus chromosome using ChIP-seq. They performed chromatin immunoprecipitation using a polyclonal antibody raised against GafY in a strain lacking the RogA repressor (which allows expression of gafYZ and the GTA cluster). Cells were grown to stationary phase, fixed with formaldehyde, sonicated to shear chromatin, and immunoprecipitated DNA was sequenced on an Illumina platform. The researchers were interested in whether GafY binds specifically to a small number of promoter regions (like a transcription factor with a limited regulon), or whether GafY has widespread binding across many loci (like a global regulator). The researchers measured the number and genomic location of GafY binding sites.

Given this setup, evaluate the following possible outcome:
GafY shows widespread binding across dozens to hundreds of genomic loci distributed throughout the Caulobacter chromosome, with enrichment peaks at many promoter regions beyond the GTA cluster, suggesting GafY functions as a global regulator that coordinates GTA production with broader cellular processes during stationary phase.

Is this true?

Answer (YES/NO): NO